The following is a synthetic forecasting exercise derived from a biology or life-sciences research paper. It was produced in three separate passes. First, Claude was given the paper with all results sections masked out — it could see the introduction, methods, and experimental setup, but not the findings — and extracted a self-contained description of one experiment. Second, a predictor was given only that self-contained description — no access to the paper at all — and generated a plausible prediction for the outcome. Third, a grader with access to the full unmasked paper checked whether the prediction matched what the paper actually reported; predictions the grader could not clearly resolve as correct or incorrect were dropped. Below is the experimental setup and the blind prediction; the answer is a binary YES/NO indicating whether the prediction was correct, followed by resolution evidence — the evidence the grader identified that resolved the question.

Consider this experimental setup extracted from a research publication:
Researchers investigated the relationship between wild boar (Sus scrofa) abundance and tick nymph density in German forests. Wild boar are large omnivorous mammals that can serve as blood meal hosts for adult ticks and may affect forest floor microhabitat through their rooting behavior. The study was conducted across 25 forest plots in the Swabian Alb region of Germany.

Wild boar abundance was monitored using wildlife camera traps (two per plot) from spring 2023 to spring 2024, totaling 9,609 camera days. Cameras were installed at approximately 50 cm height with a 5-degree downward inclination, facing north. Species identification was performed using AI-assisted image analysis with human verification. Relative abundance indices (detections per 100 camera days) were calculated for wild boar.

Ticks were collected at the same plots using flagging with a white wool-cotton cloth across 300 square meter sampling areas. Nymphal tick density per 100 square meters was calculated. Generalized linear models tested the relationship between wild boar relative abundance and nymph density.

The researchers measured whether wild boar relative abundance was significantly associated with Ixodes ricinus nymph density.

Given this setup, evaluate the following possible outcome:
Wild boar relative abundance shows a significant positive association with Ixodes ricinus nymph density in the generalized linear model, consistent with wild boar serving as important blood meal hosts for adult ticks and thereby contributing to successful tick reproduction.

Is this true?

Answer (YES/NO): NO